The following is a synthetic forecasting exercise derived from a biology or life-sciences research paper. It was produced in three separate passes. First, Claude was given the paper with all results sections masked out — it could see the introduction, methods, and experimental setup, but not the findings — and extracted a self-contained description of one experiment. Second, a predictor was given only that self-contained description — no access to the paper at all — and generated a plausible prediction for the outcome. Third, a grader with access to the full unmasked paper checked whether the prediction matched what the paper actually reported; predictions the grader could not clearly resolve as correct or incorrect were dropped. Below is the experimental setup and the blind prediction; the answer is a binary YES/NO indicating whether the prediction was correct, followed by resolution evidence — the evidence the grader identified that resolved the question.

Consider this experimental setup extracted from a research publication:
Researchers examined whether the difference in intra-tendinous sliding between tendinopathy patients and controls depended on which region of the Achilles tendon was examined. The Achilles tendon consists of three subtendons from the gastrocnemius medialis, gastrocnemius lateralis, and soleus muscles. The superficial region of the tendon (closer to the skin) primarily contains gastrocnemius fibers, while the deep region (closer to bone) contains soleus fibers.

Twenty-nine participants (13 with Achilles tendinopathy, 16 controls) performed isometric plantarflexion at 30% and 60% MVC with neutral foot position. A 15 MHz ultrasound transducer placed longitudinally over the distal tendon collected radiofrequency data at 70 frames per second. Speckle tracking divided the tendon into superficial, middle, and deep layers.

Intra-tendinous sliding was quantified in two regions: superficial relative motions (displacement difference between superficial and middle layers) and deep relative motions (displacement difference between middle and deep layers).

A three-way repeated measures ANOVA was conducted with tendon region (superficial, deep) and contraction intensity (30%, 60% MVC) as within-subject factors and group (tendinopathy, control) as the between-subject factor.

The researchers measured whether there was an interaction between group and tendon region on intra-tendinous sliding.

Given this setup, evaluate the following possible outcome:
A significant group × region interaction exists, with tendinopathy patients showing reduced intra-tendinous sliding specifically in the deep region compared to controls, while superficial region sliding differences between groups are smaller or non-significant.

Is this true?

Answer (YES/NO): NO